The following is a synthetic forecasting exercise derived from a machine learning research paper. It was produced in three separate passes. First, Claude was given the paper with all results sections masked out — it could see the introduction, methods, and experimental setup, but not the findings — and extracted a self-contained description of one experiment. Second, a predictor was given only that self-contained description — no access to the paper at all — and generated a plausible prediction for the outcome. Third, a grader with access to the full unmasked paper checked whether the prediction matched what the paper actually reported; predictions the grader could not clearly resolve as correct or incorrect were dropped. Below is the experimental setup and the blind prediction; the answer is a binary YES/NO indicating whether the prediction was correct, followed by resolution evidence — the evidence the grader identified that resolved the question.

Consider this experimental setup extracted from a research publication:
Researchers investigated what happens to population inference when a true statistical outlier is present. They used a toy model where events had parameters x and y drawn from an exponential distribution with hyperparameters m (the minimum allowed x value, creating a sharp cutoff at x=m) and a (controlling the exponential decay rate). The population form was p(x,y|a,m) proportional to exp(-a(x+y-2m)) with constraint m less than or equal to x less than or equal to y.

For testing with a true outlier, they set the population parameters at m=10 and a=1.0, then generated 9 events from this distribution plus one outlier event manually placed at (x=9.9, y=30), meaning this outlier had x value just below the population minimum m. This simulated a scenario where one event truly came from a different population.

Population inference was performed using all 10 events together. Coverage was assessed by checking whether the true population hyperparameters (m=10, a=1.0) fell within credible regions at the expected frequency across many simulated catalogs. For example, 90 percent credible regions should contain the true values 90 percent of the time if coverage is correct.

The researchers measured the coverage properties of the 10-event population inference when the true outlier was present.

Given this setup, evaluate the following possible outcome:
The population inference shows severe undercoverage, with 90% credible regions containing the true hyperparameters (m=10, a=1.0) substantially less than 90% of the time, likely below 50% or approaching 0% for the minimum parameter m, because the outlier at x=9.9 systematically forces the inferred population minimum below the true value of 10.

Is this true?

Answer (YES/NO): YES